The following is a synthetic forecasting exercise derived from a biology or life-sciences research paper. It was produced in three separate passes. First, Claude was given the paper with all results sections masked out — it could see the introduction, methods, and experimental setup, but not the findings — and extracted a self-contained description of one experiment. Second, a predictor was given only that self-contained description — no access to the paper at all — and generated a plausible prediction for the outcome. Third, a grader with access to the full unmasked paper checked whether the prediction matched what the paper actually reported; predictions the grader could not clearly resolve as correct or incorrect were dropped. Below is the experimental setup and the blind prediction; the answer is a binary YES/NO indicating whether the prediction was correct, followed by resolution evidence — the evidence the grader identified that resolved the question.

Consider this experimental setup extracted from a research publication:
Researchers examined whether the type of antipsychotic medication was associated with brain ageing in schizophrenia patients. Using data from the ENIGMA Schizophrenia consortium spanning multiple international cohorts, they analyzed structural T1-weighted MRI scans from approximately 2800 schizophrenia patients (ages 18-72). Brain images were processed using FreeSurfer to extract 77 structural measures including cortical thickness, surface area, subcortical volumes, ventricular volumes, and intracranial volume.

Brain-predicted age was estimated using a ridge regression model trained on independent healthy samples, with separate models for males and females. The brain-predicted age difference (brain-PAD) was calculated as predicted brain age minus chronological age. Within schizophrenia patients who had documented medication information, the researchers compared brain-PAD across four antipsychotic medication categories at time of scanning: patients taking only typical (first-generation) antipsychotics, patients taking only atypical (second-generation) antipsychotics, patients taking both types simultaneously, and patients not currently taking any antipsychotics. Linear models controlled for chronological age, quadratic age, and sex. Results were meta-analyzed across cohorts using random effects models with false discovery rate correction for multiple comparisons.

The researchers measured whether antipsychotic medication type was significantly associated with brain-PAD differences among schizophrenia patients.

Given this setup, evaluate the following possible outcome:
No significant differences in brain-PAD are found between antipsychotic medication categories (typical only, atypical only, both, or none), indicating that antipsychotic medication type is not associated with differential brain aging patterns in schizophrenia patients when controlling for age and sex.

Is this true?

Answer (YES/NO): YES